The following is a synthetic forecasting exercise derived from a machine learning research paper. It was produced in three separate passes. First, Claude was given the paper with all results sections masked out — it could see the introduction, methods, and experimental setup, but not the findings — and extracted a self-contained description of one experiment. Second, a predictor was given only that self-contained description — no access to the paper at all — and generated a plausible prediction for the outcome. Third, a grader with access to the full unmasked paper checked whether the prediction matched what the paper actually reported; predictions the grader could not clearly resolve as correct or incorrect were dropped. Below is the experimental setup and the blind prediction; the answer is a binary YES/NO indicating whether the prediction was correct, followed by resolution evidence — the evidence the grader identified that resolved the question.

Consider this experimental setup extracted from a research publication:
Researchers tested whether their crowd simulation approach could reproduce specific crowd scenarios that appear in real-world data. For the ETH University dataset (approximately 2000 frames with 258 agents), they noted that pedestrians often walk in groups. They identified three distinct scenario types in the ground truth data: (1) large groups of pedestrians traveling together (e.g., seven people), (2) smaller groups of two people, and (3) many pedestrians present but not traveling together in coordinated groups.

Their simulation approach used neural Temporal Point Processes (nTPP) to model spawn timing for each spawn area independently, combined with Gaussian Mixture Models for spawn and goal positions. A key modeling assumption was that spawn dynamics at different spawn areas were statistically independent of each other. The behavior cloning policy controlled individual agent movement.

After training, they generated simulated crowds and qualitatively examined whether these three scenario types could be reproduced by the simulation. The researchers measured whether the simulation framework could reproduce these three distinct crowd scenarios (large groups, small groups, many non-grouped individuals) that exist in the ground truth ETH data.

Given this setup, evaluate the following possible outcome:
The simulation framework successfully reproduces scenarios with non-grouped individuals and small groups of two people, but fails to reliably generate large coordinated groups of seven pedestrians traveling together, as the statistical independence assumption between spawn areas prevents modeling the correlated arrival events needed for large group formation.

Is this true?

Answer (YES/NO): NO